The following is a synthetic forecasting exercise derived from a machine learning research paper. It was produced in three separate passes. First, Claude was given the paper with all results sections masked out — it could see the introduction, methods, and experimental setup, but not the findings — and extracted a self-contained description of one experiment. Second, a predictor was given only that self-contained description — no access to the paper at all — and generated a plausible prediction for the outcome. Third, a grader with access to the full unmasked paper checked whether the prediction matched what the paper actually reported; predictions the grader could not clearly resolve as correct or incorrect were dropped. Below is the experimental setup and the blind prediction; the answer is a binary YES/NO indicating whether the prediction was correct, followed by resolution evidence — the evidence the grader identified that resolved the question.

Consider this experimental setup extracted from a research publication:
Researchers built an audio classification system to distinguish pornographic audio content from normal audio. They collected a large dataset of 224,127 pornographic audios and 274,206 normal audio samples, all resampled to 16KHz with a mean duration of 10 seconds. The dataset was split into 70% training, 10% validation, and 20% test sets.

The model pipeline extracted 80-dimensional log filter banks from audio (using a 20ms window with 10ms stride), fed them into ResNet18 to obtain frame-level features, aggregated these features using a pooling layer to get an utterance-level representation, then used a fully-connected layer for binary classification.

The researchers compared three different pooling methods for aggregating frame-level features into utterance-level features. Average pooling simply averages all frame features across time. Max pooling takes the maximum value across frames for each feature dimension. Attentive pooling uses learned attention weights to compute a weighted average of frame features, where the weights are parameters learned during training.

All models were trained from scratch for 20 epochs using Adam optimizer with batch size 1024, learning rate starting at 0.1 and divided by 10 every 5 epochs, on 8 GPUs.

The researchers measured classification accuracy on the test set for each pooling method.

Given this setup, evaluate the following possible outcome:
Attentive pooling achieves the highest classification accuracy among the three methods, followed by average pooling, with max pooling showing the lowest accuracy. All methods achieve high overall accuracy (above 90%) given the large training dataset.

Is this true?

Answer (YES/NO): NO